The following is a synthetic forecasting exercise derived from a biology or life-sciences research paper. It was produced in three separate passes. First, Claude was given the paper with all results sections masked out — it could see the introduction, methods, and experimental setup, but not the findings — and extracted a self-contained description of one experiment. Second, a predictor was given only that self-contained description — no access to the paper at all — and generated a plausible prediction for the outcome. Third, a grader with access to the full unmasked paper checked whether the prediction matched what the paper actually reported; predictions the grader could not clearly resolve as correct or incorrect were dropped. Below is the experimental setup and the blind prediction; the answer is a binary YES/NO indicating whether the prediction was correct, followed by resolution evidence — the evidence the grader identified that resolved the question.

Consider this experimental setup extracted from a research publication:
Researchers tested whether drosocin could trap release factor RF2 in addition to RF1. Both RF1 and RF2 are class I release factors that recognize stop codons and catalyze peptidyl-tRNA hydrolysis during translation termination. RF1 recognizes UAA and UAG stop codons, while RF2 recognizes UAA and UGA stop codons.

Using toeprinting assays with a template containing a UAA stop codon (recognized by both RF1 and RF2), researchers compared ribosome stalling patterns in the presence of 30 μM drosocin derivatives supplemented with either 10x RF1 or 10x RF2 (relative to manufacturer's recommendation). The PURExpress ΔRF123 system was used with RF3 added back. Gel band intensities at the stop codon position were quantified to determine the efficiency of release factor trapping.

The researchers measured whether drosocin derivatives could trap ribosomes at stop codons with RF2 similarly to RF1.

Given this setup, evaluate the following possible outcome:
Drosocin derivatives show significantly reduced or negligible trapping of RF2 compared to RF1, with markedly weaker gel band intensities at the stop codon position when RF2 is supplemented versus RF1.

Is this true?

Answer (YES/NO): YES